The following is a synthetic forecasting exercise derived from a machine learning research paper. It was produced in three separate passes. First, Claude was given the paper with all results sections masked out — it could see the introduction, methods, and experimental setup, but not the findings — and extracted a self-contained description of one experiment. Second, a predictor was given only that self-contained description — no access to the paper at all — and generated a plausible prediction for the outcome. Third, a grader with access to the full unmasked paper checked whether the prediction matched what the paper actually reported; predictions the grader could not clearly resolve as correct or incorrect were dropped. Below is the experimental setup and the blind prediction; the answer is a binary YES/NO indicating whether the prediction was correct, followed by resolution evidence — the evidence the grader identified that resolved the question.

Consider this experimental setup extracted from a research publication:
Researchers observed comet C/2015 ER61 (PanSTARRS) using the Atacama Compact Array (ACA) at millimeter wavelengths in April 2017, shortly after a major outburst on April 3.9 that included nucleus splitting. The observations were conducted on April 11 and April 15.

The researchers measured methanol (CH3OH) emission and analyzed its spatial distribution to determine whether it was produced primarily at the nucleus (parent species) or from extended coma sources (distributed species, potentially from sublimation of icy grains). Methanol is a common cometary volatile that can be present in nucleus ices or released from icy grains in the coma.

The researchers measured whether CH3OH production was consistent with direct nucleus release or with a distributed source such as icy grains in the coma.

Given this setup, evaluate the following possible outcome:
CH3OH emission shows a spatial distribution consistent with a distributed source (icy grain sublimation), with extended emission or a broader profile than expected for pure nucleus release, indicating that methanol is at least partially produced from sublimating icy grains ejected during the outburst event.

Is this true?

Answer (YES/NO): NO